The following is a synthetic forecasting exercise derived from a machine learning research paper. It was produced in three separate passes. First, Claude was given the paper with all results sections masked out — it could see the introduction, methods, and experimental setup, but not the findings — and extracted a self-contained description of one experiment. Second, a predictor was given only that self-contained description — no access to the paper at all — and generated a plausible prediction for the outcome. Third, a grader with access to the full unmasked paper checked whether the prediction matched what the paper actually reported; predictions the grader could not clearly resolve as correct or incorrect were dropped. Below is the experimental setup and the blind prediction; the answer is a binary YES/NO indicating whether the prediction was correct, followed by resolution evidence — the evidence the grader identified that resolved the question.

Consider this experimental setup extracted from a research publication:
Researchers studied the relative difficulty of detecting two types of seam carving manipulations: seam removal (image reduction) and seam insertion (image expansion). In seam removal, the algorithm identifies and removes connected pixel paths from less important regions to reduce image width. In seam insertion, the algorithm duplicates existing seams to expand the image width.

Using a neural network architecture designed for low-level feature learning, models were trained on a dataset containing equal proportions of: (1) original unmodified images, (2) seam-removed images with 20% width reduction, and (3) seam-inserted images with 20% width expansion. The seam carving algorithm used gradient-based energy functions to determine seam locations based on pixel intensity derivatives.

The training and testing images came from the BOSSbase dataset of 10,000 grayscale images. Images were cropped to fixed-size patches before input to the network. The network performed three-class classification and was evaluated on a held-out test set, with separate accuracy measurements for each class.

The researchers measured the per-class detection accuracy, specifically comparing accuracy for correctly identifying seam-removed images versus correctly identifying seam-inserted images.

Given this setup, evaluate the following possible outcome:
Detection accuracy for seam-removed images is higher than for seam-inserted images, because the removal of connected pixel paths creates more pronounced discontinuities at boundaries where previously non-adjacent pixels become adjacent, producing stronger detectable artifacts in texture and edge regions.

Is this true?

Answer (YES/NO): NO